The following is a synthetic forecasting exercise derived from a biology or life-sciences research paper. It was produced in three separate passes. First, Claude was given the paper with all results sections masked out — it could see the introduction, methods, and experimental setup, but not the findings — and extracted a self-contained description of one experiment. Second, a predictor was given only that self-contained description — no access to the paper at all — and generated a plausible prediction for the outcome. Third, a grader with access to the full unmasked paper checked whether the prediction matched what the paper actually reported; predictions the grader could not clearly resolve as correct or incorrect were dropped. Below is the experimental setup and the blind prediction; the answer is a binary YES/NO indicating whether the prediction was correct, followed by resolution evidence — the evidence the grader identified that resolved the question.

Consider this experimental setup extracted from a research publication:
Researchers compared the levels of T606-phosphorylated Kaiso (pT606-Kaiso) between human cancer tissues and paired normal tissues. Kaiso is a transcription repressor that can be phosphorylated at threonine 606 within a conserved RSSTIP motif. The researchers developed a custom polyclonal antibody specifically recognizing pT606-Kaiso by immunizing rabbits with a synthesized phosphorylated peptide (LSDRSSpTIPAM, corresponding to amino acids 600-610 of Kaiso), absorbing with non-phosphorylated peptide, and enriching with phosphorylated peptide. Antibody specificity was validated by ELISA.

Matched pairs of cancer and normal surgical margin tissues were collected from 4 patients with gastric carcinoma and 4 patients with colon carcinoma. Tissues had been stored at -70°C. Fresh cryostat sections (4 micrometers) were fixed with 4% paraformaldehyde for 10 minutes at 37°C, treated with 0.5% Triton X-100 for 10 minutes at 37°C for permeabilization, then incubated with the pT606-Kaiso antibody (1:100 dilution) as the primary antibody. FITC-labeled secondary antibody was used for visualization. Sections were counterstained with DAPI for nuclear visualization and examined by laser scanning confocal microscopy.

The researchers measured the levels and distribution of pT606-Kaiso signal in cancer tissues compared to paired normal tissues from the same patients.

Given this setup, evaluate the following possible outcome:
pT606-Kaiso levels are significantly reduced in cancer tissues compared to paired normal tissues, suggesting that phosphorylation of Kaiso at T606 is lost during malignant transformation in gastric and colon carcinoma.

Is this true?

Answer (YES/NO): YES